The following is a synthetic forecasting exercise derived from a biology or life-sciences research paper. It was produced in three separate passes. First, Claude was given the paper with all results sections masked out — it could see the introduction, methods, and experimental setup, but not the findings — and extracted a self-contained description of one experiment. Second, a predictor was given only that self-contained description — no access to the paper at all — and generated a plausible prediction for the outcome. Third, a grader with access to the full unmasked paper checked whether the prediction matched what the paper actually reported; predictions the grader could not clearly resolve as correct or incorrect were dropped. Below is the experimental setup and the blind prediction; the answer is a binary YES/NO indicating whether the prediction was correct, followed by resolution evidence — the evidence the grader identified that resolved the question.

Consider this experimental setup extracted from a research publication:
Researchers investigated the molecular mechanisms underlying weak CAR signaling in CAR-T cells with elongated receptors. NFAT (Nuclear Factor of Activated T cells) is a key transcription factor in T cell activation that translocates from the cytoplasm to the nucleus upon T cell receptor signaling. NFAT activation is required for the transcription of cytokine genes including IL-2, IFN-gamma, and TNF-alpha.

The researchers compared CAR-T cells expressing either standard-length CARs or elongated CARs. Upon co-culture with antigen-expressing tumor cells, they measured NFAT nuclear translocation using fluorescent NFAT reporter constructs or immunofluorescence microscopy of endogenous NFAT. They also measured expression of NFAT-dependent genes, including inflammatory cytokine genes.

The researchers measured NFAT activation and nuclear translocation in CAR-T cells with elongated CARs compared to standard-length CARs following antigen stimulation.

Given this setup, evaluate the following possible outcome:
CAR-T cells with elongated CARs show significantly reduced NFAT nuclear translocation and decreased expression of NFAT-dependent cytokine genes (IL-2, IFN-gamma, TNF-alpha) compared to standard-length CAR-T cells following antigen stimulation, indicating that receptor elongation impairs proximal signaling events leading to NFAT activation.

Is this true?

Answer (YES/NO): YES